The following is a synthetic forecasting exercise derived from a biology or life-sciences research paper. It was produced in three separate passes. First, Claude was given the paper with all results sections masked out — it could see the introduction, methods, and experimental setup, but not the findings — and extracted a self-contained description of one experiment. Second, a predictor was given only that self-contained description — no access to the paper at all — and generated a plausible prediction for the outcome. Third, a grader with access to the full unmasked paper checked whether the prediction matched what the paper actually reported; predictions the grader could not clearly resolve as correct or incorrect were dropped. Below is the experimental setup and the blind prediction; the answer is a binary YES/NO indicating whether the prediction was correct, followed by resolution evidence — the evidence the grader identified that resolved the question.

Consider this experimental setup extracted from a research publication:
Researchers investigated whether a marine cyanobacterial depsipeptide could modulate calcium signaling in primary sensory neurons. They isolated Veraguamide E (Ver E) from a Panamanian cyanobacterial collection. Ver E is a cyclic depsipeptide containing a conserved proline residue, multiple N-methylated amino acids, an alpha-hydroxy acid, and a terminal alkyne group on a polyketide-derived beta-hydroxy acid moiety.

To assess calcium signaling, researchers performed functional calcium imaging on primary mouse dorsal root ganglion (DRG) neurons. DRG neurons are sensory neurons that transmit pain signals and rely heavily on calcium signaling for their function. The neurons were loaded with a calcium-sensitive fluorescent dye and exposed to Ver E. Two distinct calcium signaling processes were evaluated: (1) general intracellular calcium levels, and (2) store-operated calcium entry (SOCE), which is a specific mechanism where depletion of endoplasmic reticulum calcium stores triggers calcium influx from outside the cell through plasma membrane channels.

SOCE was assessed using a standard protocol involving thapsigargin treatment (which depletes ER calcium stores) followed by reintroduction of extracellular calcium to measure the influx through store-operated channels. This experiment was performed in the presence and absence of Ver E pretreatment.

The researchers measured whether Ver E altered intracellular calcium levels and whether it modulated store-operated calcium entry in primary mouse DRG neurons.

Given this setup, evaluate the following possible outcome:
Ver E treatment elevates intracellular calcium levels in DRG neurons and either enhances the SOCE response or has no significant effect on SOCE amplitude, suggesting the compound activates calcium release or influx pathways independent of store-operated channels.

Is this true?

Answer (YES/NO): YES